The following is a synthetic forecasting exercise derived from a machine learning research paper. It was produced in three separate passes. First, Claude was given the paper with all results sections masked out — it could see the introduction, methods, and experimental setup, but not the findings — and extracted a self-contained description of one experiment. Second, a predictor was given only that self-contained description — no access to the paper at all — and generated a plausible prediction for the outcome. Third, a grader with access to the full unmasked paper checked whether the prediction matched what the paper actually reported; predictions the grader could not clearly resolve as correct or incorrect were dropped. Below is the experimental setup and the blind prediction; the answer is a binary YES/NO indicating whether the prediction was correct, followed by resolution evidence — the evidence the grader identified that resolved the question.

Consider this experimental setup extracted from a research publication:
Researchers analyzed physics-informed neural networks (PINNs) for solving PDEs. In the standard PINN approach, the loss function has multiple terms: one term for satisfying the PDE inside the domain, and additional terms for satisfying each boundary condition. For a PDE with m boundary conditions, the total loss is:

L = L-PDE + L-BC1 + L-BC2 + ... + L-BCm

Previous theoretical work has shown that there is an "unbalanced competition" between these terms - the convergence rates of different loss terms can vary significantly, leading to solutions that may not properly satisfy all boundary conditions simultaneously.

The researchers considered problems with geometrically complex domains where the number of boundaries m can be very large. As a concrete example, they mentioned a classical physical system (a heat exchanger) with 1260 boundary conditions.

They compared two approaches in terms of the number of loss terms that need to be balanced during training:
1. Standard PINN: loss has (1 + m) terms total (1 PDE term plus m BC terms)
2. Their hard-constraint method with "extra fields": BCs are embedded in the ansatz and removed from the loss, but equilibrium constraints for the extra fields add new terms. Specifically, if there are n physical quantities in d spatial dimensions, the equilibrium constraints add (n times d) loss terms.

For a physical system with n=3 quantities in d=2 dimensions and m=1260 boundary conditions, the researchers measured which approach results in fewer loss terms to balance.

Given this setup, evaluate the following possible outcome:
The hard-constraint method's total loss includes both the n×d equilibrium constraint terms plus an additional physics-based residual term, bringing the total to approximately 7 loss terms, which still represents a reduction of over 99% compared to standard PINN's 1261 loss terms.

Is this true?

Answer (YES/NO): YES